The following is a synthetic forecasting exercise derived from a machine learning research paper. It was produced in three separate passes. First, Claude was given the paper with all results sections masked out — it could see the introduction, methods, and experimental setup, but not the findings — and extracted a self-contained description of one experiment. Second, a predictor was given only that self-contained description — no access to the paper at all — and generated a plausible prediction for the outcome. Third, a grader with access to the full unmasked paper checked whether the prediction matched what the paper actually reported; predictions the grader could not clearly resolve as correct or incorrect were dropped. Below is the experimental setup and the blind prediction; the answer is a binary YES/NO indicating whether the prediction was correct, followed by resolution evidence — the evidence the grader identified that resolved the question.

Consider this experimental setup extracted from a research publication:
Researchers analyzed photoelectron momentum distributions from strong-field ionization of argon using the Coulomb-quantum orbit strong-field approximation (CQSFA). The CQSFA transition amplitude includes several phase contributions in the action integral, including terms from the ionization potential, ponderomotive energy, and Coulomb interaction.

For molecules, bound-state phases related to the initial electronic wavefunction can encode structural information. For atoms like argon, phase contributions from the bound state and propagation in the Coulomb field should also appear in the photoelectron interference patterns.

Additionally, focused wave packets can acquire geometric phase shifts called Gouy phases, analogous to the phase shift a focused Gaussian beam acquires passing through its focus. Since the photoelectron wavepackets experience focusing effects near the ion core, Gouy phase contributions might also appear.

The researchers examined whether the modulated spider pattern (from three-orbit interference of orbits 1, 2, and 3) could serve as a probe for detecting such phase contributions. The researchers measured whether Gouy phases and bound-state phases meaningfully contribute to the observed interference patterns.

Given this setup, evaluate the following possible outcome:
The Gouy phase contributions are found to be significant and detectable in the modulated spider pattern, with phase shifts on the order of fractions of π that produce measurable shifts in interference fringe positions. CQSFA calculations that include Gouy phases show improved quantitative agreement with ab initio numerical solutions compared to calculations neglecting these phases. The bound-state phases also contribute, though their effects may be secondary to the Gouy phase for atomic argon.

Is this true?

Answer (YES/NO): NO